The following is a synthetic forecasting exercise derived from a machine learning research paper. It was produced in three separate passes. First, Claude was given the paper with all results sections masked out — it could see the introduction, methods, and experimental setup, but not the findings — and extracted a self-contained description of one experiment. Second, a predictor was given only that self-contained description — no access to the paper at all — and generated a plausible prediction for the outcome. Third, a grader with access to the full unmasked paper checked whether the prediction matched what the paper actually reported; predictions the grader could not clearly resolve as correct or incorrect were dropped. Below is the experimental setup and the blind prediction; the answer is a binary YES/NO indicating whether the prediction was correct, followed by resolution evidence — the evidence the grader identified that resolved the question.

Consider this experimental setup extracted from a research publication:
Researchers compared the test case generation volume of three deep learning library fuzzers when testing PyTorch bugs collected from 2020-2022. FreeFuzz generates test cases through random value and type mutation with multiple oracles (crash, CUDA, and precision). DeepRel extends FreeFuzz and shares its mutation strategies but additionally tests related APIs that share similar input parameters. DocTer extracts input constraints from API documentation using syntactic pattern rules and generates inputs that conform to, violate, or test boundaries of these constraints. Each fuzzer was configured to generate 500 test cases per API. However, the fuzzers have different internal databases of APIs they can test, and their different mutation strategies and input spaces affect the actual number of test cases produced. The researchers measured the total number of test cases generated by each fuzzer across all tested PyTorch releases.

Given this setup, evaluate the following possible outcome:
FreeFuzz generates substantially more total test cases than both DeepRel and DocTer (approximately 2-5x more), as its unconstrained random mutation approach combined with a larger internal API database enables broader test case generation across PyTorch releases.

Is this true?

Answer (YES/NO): NO